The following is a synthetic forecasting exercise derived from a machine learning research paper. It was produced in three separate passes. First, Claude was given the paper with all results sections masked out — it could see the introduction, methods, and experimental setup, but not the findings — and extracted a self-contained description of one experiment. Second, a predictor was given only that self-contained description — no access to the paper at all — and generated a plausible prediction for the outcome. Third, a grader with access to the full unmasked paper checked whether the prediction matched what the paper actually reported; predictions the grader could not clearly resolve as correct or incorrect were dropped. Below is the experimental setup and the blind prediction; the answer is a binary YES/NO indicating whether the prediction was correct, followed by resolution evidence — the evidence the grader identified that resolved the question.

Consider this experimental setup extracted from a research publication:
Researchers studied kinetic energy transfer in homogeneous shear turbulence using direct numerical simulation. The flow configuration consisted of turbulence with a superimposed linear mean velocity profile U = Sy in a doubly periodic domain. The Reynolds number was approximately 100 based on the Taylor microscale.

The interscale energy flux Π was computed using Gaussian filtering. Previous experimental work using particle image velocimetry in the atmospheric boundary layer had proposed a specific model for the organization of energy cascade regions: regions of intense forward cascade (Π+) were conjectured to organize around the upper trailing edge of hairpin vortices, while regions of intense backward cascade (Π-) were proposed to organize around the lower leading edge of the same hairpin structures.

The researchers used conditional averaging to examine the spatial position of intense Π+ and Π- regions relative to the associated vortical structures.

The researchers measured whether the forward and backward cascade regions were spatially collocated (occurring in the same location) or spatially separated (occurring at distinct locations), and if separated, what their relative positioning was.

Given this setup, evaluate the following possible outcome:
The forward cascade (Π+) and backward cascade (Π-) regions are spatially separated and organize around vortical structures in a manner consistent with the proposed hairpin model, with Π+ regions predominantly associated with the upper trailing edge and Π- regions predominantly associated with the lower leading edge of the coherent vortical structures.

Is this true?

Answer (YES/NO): NO